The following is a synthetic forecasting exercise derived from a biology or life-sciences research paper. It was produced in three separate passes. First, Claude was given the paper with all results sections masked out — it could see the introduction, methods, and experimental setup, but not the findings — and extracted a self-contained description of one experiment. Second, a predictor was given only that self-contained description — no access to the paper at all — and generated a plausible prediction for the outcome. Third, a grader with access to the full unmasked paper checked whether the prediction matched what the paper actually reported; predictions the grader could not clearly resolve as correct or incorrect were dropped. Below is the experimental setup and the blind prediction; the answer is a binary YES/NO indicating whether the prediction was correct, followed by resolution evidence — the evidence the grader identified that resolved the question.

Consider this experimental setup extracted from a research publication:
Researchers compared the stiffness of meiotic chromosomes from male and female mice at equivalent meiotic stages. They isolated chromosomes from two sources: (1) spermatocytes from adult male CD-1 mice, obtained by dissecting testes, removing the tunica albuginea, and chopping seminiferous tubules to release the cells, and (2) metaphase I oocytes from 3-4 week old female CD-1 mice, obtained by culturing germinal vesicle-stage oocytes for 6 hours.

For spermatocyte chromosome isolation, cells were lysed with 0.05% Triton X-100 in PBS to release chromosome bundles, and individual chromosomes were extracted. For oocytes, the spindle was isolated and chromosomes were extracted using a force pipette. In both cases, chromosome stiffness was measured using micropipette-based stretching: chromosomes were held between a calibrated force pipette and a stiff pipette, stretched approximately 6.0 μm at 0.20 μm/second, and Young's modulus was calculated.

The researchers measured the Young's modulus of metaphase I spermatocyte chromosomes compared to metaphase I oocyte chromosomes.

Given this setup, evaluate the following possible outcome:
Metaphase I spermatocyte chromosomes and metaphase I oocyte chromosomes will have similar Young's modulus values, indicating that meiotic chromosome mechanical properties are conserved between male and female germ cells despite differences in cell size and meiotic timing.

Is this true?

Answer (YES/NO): YES